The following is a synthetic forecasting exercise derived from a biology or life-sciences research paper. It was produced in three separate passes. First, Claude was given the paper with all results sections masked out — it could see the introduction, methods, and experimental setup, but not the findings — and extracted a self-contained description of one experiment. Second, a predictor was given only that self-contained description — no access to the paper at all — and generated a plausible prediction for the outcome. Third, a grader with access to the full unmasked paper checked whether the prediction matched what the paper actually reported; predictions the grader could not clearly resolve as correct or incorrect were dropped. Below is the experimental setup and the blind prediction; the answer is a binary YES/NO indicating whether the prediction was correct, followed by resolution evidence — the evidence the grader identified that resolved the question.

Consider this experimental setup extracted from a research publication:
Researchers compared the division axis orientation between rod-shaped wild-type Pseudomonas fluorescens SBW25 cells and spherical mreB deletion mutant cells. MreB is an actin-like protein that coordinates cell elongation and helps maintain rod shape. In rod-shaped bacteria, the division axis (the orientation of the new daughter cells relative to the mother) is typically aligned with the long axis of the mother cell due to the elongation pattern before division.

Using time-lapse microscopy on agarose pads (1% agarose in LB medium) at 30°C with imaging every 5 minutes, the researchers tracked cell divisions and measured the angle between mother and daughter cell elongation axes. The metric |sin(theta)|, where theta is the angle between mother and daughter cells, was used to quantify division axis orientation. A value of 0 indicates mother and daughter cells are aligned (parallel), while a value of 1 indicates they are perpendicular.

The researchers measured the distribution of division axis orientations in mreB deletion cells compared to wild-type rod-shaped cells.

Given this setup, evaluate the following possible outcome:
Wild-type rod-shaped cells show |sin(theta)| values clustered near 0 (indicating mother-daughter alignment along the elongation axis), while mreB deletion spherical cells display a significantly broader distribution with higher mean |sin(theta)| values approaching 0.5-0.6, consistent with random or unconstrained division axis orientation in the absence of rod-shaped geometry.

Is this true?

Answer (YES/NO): NO